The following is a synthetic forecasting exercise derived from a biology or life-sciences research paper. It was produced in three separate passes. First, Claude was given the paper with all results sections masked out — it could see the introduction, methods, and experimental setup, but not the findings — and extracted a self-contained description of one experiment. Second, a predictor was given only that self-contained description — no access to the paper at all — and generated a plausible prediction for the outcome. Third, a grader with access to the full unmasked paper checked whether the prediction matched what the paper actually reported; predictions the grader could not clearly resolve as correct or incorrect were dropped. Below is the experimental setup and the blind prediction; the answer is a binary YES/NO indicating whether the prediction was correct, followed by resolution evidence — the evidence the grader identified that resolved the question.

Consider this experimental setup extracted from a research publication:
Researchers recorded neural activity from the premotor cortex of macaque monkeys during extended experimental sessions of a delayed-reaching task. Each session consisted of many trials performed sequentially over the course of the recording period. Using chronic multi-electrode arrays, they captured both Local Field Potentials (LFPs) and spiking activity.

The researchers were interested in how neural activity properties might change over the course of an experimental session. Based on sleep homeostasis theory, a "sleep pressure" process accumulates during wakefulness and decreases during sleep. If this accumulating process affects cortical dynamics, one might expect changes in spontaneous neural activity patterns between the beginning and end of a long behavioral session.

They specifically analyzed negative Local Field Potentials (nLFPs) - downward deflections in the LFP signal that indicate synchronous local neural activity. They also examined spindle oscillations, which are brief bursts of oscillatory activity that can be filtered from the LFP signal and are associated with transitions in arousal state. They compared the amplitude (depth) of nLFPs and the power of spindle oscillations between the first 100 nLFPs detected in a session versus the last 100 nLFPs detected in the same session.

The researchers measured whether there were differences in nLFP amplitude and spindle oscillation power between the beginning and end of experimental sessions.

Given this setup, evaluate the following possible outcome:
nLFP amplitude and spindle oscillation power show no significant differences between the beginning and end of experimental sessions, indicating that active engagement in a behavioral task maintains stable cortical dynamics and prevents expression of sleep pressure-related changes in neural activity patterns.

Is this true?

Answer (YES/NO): NO